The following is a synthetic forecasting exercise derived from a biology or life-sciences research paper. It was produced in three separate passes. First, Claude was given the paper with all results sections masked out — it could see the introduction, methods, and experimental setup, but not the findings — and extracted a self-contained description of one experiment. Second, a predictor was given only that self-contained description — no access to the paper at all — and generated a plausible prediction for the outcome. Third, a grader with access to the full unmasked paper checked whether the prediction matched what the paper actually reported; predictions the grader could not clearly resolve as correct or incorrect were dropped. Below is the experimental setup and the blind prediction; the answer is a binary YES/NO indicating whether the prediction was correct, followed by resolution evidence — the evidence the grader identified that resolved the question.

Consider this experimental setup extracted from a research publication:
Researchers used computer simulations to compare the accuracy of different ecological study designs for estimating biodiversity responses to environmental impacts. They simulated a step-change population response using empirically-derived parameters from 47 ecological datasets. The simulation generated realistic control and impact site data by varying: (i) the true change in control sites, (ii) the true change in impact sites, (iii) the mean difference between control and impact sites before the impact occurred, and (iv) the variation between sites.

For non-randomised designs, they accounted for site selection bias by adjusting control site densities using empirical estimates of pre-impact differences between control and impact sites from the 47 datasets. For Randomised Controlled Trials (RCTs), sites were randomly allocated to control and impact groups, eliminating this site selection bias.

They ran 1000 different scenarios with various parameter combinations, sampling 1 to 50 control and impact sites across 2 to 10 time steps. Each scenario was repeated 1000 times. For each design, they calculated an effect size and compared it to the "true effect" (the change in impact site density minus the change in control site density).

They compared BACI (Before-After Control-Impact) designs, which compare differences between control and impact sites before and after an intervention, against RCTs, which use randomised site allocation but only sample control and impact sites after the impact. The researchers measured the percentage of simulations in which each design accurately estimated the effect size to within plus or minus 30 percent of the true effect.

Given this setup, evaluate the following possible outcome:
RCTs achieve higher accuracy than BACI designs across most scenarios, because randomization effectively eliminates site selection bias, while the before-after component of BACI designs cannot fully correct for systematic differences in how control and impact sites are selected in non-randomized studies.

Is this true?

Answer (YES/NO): NO